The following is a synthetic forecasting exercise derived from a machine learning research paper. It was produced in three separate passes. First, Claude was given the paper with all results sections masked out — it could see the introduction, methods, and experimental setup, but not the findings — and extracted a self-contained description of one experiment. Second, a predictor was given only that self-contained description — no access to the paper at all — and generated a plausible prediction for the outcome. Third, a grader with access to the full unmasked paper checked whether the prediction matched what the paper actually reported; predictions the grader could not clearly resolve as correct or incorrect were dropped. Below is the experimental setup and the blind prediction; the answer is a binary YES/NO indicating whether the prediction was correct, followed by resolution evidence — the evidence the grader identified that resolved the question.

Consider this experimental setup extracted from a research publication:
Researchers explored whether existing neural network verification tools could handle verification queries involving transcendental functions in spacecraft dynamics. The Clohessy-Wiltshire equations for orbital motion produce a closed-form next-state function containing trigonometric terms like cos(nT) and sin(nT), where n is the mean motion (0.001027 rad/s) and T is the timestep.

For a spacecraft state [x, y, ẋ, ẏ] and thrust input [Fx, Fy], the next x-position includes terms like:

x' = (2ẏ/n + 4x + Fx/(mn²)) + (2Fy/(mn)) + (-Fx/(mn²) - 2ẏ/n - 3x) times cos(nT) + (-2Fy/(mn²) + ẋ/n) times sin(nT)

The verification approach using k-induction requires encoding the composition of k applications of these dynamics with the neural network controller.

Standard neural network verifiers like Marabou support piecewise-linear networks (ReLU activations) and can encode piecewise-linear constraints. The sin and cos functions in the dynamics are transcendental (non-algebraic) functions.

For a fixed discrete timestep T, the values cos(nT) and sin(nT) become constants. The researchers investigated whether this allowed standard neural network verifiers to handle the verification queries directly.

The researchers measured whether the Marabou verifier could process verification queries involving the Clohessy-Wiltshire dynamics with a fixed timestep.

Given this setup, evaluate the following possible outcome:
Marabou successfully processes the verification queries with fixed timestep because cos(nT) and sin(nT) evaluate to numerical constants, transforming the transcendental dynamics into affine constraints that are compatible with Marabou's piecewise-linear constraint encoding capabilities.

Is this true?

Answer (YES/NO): YES